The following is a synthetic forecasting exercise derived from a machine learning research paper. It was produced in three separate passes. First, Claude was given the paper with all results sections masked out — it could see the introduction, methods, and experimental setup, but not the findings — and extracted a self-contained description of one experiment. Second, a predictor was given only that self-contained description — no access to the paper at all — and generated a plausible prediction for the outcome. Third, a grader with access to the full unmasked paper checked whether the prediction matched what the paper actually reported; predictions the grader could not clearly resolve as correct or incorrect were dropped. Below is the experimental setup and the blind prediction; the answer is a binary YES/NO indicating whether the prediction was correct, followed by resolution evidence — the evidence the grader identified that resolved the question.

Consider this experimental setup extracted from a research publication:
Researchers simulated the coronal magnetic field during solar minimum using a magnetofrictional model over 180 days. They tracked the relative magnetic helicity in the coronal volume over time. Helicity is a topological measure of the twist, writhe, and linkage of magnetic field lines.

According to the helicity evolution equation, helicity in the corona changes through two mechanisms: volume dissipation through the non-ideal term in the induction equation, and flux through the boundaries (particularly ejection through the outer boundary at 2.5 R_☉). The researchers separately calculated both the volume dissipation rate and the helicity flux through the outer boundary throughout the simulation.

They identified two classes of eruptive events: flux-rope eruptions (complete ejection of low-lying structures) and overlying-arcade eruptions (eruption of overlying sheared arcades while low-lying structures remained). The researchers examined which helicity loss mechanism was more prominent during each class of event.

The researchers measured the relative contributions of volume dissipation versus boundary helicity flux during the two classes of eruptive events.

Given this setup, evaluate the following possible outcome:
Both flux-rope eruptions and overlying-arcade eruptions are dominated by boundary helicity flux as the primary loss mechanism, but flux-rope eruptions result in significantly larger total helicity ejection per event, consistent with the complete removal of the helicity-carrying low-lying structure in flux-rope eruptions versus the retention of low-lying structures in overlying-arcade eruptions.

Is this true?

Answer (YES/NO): YES